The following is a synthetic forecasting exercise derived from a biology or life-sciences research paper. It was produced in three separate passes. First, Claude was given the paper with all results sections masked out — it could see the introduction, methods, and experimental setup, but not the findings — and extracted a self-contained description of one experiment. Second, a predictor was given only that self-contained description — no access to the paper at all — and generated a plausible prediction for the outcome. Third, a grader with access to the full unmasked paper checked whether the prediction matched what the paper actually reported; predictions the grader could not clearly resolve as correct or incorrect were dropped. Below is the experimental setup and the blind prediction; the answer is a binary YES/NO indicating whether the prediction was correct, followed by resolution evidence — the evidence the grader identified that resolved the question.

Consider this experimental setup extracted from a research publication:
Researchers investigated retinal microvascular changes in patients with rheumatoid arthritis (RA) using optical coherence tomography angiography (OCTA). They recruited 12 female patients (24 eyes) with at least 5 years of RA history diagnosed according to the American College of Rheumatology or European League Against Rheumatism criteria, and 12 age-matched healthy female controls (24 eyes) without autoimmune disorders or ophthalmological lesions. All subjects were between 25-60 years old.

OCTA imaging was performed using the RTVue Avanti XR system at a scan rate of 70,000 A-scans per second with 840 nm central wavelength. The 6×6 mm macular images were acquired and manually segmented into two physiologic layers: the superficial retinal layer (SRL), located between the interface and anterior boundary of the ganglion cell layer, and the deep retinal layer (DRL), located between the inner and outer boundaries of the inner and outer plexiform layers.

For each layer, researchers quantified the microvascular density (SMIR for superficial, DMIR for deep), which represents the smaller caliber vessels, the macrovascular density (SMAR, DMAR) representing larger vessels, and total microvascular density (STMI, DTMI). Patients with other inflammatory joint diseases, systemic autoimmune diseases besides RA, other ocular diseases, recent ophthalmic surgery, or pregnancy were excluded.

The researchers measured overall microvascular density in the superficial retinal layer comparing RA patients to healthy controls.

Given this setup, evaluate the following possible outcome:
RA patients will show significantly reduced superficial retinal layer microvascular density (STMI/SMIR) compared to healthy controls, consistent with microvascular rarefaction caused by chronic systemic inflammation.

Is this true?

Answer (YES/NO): YES